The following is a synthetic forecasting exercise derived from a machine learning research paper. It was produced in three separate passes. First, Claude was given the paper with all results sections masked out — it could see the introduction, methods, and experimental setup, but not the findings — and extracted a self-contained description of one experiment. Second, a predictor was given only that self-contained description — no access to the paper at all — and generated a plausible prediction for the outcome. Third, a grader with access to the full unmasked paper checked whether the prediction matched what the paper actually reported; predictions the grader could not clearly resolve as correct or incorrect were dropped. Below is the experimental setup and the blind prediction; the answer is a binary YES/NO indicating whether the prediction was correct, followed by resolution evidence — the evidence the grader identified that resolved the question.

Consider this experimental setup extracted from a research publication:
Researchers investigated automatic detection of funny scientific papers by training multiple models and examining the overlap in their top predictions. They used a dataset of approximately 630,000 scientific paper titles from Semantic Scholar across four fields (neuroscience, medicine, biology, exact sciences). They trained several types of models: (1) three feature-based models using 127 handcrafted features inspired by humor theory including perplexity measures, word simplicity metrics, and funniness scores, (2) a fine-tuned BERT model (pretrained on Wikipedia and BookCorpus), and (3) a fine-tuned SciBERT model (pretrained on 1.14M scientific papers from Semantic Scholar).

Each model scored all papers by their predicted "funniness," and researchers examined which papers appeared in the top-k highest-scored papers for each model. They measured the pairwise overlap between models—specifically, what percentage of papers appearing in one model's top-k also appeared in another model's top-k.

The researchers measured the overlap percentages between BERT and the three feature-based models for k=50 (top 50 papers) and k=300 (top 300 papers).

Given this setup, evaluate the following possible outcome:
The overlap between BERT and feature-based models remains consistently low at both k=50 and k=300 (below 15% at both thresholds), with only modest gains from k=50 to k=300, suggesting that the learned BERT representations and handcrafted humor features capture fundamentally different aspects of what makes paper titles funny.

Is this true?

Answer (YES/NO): YES